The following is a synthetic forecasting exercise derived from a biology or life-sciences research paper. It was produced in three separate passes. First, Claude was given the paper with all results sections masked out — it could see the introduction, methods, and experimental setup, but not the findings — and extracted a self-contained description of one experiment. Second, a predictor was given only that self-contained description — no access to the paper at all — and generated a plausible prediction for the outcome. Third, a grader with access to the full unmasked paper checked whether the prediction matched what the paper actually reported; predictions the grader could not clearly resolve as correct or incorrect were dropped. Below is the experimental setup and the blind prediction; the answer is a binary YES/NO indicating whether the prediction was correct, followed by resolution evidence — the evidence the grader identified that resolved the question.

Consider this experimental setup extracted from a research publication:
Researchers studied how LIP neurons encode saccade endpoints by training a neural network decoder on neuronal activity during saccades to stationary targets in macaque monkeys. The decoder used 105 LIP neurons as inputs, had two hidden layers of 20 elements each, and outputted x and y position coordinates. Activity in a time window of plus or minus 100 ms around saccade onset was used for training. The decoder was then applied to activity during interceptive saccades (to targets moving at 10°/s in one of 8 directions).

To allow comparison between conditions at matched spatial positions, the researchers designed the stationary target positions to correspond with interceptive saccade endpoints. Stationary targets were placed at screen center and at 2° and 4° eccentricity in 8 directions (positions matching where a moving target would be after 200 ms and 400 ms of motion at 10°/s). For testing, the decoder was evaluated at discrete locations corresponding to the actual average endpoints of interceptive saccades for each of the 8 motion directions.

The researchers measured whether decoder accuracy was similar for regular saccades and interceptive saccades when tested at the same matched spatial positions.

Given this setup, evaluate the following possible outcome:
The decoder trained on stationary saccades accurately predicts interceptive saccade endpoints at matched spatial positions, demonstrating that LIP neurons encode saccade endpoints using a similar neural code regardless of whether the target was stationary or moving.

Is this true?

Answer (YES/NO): NO